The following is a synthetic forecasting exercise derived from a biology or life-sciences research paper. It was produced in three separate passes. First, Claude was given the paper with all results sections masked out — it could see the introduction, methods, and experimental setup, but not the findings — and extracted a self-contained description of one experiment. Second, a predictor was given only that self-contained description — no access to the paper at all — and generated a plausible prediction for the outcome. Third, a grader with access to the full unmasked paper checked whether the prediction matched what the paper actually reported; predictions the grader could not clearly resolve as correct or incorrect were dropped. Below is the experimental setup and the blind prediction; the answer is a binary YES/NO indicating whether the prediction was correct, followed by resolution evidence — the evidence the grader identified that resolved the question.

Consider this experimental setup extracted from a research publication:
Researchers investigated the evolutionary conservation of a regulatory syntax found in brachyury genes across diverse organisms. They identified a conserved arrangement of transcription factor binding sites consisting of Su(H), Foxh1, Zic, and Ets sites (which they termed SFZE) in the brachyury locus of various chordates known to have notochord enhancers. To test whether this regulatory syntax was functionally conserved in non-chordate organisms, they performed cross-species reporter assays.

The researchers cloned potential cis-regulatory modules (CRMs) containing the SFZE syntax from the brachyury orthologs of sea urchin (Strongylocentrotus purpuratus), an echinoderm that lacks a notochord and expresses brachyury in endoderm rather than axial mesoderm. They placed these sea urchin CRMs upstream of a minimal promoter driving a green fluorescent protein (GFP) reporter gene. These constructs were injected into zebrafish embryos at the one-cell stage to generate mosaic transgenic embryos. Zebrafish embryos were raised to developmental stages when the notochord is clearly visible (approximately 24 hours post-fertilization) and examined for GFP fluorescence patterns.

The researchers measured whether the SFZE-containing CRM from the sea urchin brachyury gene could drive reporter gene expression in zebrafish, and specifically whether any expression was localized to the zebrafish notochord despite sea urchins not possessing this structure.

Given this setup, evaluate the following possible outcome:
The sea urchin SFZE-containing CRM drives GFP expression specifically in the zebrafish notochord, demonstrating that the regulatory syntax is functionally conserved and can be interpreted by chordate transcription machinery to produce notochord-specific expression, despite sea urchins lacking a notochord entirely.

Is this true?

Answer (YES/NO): NO